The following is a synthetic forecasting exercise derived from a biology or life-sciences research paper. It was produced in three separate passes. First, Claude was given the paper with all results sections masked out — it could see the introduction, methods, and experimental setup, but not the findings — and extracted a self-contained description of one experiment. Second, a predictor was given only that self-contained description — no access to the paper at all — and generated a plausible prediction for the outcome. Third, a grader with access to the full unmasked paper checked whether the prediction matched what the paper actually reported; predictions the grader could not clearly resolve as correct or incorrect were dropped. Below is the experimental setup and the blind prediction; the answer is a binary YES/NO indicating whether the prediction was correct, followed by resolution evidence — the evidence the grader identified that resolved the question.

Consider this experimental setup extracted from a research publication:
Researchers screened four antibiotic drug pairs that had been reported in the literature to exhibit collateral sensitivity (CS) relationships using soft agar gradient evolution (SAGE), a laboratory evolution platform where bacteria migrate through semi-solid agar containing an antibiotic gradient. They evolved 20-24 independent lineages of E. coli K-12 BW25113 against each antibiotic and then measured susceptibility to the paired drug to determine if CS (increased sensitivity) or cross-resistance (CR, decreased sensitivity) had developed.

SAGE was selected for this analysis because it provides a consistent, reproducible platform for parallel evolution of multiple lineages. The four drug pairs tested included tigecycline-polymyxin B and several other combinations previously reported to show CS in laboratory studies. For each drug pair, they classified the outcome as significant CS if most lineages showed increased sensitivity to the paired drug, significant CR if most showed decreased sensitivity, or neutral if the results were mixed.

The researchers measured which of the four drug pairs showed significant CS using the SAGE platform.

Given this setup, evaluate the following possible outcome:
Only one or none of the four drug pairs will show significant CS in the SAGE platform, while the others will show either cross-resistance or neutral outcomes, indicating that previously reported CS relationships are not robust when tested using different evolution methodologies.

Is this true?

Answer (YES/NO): YES